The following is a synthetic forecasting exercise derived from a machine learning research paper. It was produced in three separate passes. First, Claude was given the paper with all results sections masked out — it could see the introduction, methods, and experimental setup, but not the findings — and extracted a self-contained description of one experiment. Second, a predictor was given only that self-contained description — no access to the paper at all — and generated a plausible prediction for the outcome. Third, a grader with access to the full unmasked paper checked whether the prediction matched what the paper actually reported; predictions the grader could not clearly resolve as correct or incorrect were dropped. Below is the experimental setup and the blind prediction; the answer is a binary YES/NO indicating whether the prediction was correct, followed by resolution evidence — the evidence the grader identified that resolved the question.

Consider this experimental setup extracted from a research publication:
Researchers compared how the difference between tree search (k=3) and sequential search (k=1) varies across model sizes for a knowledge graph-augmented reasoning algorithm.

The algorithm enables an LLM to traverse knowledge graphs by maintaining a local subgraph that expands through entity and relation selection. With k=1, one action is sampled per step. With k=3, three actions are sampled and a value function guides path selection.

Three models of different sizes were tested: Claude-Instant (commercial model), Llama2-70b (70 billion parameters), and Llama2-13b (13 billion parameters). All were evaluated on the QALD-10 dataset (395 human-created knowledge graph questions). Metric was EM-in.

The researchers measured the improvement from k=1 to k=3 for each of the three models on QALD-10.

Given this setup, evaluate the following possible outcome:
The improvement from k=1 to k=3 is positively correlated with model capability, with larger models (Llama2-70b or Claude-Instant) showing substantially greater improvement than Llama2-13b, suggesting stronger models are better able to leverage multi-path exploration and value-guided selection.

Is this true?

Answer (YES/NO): YES